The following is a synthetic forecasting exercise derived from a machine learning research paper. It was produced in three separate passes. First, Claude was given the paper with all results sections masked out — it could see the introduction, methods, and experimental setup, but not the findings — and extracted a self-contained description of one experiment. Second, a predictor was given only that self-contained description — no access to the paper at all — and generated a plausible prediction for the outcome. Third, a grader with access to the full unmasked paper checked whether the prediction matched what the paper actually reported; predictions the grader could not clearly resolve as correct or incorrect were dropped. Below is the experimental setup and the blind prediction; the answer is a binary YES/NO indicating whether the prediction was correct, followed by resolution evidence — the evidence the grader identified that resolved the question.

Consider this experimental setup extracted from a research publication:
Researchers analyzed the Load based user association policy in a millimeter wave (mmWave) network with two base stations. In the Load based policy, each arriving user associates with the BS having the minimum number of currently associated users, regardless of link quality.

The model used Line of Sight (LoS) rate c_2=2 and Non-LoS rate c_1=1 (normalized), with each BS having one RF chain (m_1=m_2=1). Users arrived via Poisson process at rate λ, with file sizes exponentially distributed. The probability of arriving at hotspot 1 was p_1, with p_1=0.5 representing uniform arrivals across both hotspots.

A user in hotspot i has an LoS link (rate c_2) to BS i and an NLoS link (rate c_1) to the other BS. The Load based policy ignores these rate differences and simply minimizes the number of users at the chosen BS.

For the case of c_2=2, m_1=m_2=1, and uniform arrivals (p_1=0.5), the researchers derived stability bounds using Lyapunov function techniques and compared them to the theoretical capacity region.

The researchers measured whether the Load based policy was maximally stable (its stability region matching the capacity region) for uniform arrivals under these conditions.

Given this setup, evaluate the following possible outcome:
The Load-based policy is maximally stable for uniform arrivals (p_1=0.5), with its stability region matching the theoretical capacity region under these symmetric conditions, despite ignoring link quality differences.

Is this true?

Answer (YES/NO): NO